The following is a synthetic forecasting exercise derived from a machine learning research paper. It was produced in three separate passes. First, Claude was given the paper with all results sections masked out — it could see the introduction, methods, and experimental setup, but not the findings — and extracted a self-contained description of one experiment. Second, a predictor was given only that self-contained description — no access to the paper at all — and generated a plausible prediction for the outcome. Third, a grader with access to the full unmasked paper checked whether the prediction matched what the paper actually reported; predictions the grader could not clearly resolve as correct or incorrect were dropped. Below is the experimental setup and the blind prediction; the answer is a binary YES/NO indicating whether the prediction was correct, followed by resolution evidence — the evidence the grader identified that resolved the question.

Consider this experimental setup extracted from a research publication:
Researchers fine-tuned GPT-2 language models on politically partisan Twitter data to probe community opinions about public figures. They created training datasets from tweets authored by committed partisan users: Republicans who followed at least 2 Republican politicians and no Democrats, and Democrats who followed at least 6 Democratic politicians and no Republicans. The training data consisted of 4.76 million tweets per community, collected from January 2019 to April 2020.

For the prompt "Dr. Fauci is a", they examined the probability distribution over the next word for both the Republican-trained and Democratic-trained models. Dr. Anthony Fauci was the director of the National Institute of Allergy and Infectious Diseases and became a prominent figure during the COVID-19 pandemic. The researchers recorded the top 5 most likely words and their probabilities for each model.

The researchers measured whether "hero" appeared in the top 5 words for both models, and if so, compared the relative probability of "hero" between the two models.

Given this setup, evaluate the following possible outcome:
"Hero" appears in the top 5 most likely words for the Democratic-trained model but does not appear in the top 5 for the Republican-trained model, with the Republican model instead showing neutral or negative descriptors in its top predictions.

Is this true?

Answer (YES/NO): NO